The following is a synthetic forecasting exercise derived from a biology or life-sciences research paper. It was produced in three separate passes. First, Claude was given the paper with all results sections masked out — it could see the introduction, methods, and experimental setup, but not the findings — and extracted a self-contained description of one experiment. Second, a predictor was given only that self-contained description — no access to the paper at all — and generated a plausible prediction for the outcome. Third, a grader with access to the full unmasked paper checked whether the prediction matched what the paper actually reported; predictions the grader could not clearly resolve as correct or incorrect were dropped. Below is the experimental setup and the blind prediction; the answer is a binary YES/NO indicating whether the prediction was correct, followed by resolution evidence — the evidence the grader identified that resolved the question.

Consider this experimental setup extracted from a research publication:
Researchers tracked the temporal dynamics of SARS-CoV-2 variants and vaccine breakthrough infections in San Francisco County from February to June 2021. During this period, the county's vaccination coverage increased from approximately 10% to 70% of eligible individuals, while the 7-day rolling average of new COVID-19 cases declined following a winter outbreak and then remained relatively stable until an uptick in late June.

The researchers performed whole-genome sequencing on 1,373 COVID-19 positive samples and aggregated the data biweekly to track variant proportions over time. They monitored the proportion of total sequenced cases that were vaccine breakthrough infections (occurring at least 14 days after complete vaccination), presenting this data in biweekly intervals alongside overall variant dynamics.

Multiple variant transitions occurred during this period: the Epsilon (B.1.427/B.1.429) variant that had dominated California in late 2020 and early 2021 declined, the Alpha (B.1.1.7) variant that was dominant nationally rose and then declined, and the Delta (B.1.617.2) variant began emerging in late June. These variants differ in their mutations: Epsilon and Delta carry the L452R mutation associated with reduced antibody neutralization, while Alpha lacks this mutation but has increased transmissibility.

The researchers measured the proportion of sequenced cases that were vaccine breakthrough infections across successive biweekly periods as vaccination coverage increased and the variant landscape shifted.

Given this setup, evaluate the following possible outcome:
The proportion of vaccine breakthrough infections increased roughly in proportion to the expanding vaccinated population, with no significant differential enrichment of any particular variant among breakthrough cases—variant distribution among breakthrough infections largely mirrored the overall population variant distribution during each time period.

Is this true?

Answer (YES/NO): NO